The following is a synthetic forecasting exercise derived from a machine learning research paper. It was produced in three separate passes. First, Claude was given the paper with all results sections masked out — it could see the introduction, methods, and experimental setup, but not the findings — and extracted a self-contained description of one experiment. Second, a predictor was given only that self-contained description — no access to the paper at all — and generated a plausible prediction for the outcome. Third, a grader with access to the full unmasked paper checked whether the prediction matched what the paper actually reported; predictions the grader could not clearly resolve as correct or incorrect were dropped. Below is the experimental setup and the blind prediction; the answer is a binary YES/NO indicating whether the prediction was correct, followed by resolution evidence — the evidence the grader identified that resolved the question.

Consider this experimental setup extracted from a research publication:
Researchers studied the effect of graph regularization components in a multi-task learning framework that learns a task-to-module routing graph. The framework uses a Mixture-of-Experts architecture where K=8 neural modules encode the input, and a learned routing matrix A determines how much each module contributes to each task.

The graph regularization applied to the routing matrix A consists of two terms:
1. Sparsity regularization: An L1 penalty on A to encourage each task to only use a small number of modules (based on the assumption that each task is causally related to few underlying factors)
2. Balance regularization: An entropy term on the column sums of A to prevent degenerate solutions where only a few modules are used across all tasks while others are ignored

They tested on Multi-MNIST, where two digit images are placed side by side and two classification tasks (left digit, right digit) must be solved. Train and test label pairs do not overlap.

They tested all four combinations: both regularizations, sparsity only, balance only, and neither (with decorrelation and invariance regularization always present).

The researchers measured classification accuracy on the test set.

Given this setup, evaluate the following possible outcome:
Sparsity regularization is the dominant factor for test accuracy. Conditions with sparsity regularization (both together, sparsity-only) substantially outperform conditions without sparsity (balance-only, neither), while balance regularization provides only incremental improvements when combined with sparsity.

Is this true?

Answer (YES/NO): NO